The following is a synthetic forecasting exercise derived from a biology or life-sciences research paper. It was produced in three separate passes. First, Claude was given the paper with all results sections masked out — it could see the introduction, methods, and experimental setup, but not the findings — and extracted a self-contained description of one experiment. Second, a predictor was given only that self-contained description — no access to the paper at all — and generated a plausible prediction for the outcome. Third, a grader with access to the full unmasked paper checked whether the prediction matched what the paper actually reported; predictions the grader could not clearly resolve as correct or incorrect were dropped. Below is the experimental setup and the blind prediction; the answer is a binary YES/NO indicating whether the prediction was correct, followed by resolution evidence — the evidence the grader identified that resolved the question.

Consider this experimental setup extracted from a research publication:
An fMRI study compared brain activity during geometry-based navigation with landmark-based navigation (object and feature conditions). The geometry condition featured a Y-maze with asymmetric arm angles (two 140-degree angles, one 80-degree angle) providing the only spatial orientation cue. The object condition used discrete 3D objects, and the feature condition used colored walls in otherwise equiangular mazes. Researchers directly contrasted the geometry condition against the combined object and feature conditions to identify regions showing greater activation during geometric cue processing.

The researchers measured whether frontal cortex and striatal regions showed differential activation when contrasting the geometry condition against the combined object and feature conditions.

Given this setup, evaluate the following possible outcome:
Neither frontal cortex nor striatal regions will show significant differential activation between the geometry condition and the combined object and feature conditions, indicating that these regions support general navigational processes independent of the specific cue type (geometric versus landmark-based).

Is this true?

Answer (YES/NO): NO